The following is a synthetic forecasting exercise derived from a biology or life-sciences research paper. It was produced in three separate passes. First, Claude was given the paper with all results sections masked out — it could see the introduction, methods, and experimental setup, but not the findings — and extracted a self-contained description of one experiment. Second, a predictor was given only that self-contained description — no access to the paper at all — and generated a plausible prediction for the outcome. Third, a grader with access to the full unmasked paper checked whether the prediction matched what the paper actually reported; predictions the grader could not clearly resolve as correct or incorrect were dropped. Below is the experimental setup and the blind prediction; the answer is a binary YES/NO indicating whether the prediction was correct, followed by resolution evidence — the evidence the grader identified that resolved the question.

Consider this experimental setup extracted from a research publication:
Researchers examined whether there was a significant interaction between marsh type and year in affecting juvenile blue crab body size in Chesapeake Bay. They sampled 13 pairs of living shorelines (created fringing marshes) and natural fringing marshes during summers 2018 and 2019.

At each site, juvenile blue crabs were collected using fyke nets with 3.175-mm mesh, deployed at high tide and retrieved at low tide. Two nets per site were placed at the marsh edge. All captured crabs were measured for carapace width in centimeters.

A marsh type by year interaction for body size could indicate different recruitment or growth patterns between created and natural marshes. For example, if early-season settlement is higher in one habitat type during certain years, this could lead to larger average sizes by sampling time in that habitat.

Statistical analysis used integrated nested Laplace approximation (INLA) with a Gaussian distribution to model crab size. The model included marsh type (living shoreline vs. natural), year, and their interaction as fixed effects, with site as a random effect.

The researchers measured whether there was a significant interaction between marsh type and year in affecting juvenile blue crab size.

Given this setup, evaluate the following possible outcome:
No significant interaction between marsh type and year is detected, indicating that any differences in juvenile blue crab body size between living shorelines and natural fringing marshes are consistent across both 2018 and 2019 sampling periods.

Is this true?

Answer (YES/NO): YES